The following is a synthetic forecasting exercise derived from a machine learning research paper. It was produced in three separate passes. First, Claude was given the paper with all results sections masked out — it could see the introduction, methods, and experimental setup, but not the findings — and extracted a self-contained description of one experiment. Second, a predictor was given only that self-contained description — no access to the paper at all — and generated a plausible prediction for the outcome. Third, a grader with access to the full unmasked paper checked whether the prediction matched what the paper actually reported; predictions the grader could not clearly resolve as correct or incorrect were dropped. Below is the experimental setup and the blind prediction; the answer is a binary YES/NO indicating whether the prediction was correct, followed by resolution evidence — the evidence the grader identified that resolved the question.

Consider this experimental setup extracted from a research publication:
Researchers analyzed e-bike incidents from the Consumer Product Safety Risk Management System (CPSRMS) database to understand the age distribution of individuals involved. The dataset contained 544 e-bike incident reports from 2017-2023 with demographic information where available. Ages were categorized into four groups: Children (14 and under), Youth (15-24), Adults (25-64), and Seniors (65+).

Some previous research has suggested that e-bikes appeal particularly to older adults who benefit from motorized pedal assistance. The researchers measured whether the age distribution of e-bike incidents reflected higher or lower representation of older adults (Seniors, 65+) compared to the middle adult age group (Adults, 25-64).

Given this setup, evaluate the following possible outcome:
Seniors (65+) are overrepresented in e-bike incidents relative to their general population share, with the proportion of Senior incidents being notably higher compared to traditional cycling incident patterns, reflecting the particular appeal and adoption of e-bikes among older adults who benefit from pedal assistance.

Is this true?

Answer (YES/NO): NO